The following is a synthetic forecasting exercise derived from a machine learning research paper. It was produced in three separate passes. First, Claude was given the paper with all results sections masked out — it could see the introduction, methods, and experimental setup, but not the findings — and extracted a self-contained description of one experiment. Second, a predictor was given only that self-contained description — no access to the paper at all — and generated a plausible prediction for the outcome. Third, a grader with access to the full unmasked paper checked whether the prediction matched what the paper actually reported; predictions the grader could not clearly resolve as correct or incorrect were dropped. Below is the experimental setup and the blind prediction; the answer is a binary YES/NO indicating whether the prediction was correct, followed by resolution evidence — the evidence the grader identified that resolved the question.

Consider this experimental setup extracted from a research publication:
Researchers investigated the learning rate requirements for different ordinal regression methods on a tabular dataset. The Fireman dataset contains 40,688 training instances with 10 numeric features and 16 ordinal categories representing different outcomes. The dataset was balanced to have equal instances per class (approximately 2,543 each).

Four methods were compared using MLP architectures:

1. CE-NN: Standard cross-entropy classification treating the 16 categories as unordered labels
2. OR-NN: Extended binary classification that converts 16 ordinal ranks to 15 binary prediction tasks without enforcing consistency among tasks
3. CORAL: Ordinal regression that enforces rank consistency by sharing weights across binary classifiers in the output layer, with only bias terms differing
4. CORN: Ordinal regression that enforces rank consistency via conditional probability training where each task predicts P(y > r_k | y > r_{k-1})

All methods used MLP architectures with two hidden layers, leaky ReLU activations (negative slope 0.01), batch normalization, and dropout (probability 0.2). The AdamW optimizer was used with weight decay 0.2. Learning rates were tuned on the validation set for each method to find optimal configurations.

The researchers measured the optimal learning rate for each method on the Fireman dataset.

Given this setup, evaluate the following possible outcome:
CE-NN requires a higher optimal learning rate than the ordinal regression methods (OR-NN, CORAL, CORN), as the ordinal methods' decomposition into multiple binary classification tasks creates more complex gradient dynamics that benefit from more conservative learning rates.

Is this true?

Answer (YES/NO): NO